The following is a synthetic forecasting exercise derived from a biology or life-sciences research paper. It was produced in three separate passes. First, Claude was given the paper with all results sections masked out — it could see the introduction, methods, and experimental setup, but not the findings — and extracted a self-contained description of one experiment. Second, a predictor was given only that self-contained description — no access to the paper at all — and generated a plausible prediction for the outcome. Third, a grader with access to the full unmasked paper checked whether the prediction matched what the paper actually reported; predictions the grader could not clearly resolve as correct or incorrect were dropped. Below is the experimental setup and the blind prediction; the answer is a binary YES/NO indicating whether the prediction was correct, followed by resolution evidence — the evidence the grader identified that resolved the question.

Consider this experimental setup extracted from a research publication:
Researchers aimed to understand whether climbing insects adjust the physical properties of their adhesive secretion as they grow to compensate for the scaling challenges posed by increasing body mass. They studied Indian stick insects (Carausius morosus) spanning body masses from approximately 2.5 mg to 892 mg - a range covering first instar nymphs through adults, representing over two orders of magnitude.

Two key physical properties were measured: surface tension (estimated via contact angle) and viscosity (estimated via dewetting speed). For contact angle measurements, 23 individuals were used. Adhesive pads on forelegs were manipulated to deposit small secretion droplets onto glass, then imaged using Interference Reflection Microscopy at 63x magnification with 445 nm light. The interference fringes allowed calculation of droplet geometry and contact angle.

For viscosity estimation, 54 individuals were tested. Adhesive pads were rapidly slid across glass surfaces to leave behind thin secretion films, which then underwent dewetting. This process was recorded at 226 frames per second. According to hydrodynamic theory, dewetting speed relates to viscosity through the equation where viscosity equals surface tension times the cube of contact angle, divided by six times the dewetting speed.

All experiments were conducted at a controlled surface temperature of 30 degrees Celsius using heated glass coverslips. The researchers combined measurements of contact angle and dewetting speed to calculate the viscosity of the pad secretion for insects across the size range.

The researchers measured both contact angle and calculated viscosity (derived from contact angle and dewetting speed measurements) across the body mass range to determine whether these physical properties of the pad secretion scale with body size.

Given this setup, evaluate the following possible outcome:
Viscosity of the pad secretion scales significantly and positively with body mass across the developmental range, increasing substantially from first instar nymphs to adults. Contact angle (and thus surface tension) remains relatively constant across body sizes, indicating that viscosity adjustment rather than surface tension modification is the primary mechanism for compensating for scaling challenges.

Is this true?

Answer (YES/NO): NO